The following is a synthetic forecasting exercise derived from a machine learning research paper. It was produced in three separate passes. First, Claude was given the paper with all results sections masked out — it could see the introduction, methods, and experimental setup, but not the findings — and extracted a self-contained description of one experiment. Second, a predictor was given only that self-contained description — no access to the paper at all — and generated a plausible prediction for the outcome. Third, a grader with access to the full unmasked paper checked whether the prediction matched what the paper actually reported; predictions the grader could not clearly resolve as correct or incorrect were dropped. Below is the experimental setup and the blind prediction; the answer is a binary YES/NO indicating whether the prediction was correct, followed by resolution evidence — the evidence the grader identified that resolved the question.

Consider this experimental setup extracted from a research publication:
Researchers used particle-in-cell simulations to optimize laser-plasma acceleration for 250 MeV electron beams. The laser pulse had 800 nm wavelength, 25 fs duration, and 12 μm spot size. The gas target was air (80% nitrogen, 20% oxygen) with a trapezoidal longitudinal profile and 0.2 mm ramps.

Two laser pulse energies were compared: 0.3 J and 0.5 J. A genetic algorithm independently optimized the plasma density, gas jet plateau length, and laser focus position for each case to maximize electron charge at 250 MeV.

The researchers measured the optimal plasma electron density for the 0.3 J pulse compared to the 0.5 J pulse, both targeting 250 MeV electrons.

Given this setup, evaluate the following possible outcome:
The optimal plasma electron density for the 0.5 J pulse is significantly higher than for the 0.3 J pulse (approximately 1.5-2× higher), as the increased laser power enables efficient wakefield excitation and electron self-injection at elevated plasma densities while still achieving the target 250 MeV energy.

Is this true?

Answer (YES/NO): NO